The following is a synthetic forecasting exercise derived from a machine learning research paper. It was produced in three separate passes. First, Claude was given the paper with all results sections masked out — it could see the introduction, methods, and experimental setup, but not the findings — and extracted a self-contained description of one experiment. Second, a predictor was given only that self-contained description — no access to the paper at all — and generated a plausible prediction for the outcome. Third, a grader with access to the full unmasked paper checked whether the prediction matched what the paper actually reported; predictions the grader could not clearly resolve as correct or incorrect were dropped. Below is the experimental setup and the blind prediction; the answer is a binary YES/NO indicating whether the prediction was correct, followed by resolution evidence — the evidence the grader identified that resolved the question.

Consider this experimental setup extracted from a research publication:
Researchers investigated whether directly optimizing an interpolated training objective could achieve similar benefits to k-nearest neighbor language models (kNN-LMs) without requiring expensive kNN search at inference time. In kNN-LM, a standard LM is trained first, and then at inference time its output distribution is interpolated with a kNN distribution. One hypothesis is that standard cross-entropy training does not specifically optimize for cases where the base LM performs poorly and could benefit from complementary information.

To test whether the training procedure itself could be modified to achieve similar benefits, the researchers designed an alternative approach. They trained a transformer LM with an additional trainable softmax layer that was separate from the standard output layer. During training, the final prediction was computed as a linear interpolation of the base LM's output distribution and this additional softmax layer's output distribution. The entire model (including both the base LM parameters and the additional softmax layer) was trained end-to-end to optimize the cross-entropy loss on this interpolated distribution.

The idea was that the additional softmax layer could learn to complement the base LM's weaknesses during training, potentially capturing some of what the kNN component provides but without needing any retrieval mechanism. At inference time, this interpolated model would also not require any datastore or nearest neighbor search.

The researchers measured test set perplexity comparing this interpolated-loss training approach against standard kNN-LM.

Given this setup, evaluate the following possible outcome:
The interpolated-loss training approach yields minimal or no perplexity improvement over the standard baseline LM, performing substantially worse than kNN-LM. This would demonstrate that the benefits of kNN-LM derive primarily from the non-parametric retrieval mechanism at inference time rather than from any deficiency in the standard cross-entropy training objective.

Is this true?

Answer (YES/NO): YES